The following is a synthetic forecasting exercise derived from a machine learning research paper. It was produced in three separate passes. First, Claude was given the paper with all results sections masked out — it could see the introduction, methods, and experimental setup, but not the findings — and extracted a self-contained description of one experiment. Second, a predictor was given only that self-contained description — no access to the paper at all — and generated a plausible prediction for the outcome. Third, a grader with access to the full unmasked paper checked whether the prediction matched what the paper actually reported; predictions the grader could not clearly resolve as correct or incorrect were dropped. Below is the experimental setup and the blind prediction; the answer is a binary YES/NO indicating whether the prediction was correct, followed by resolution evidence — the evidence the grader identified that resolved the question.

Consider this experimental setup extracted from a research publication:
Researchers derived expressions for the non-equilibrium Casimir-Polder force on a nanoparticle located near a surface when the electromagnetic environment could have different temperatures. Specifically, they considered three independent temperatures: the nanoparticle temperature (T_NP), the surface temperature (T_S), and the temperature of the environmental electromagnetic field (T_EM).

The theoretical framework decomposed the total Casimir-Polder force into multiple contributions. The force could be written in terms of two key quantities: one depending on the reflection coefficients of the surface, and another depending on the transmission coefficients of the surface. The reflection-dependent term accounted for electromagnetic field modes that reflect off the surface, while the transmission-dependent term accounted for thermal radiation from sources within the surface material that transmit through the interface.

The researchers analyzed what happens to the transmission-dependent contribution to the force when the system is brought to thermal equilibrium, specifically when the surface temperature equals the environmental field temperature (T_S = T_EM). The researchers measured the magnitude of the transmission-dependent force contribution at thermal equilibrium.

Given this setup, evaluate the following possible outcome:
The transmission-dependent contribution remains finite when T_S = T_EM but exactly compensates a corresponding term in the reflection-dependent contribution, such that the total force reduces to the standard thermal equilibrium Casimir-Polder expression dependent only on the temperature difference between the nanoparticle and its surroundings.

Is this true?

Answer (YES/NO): NO